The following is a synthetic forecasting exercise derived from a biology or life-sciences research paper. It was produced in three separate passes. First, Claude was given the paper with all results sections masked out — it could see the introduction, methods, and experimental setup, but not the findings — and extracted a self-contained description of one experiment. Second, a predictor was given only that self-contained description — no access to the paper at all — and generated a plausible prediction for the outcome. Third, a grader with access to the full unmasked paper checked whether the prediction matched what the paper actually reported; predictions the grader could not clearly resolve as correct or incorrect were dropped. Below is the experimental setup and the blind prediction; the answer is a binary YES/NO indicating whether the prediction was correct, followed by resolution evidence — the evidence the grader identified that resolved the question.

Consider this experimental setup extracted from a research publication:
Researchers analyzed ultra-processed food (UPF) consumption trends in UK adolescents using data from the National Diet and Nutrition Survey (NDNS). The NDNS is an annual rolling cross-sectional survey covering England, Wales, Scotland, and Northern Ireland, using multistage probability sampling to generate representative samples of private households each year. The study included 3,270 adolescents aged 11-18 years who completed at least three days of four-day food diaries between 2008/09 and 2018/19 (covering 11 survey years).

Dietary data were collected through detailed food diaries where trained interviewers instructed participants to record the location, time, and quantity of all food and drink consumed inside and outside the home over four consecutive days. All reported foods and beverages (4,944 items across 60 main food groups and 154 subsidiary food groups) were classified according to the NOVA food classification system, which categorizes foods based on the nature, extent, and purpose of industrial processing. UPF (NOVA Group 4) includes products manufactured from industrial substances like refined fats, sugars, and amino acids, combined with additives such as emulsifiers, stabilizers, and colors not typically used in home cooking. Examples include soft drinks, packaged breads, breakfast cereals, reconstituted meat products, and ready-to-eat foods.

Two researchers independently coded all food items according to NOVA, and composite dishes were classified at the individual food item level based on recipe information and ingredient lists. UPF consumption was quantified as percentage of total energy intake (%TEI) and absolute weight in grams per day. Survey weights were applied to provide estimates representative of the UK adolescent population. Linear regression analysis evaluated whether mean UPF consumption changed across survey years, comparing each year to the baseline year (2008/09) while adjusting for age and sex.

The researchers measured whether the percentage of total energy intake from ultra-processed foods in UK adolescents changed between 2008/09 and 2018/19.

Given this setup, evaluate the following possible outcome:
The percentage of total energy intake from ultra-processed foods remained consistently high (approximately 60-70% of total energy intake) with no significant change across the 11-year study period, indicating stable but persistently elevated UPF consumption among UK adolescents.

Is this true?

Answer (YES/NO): NO